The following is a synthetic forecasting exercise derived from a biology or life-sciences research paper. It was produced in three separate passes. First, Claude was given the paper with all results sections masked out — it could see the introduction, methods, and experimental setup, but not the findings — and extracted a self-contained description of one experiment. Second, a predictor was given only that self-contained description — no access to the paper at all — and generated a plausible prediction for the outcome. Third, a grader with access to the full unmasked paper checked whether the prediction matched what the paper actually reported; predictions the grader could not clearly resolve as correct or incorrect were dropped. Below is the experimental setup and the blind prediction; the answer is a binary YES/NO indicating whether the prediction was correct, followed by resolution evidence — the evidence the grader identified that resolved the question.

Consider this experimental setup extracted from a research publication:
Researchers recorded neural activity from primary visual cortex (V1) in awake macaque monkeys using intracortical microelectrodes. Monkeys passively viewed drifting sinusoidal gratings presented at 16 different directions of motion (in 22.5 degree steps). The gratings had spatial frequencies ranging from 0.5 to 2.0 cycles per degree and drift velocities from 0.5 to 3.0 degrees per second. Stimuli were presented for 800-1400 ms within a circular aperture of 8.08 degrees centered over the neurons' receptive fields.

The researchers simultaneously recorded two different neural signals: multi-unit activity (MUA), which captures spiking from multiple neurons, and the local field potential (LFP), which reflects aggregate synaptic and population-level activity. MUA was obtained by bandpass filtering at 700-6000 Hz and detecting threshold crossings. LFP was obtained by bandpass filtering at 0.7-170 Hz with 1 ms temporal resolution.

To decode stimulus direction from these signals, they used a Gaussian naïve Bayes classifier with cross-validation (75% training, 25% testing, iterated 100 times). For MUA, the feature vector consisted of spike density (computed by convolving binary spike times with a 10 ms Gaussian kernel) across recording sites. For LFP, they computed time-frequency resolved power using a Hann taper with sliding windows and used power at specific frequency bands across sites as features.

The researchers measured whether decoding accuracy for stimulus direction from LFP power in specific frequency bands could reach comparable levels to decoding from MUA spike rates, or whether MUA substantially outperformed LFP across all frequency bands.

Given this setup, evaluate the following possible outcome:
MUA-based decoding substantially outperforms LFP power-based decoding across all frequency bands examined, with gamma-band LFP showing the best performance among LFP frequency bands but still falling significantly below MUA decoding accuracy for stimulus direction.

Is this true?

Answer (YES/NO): NO